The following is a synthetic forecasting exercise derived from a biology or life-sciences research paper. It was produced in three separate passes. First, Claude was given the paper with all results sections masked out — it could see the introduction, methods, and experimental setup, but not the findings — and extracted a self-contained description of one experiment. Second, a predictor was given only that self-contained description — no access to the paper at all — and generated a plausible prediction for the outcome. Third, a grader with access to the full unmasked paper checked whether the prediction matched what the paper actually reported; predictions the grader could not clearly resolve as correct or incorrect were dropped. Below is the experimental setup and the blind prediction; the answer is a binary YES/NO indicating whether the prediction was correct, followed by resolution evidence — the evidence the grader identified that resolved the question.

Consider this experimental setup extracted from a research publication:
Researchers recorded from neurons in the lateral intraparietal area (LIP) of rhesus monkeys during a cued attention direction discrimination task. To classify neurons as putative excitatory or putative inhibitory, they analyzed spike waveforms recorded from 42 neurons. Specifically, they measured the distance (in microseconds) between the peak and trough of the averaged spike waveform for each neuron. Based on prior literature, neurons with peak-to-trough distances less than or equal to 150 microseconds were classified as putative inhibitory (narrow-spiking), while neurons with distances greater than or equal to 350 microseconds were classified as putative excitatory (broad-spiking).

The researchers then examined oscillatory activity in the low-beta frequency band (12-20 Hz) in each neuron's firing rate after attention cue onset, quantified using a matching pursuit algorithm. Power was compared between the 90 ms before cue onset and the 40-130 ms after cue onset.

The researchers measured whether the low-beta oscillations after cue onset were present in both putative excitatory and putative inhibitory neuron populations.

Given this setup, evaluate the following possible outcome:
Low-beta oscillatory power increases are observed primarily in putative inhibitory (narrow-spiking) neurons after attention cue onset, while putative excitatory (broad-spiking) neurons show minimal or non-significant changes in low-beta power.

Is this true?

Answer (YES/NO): NO